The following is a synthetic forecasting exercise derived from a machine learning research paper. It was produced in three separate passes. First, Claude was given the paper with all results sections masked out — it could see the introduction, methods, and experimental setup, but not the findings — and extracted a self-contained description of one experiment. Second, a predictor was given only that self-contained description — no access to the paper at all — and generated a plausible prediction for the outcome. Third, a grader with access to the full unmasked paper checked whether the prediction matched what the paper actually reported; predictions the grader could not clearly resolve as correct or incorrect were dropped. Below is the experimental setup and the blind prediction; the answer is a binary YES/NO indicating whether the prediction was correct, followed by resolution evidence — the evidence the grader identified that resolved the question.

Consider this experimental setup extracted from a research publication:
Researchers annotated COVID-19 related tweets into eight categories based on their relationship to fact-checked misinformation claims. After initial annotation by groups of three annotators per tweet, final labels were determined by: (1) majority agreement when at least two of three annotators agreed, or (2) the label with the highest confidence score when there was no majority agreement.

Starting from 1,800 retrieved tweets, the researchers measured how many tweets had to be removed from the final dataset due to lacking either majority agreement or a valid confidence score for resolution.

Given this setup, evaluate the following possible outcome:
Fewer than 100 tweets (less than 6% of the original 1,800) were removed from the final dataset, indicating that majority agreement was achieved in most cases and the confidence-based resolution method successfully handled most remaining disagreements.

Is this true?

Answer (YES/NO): YES